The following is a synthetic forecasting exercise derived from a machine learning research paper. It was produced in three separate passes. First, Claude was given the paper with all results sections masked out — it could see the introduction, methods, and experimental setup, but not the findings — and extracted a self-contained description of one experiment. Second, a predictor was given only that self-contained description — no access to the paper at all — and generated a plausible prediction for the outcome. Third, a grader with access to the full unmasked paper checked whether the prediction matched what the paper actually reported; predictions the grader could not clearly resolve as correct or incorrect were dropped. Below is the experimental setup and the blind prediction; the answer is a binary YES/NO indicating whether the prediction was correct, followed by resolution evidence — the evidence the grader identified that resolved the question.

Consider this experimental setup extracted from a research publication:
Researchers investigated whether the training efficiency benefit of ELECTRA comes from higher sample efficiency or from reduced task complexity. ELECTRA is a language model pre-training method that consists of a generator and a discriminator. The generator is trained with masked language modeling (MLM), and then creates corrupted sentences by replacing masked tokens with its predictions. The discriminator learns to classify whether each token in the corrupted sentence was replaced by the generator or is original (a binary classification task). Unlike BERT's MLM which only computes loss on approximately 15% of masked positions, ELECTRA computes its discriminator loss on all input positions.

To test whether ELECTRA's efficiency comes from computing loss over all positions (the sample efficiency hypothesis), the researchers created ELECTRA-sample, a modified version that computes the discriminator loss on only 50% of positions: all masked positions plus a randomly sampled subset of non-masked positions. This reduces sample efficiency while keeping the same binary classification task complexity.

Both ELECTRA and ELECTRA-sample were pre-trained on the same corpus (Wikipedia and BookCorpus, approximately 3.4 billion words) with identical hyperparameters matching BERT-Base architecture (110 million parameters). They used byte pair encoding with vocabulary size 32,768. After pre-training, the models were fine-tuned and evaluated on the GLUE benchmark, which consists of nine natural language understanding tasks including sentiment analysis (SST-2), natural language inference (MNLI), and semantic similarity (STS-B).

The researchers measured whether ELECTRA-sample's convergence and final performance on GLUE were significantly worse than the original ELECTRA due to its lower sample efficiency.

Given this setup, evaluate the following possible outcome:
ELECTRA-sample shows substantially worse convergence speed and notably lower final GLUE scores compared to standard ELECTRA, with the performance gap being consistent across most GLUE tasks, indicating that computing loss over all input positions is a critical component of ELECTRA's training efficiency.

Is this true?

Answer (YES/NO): NO